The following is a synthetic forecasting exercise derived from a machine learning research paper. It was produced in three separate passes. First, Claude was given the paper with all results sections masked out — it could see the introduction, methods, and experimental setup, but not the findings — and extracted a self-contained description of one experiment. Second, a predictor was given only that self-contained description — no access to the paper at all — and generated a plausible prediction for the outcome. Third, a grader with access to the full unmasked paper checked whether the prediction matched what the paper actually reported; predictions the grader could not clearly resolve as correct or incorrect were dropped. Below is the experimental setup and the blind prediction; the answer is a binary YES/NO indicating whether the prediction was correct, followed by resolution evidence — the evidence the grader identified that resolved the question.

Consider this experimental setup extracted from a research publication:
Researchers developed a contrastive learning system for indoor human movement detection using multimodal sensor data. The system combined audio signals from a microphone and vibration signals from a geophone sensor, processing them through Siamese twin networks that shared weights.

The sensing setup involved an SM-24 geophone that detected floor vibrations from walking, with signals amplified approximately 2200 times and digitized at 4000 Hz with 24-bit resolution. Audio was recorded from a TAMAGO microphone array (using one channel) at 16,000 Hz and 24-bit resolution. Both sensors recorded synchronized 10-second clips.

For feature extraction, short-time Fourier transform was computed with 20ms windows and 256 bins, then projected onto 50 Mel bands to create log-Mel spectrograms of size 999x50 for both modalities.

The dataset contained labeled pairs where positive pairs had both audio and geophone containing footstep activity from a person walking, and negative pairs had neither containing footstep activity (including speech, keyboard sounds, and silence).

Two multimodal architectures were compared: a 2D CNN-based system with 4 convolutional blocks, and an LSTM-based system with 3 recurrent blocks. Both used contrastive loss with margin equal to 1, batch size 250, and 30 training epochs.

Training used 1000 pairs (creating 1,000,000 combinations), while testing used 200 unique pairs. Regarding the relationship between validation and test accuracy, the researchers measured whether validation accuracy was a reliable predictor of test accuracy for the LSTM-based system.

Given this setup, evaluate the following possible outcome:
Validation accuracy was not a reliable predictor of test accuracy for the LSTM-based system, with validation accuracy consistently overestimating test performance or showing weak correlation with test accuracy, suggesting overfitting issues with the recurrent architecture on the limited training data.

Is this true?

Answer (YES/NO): NO